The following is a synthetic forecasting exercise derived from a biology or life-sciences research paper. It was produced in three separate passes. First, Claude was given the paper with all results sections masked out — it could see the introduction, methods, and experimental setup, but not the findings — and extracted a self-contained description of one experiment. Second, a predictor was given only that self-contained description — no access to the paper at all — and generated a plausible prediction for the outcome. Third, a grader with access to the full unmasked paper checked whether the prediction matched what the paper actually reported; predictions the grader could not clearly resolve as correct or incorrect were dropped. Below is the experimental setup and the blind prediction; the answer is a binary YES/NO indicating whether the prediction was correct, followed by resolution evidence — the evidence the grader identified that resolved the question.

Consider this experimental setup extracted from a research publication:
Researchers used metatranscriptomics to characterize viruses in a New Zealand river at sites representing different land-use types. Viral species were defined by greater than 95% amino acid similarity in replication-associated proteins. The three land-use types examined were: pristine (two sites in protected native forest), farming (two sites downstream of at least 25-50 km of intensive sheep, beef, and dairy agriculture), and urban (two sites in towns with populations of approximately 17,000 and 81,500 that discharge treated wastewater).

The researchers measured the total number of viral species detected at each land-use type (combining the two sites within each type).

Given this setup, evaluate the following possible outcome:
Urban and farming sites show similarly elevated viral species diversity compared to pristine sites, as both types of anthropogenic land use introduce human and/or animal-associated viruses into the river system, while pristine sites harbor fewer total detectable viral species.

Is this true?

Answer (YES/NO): NO